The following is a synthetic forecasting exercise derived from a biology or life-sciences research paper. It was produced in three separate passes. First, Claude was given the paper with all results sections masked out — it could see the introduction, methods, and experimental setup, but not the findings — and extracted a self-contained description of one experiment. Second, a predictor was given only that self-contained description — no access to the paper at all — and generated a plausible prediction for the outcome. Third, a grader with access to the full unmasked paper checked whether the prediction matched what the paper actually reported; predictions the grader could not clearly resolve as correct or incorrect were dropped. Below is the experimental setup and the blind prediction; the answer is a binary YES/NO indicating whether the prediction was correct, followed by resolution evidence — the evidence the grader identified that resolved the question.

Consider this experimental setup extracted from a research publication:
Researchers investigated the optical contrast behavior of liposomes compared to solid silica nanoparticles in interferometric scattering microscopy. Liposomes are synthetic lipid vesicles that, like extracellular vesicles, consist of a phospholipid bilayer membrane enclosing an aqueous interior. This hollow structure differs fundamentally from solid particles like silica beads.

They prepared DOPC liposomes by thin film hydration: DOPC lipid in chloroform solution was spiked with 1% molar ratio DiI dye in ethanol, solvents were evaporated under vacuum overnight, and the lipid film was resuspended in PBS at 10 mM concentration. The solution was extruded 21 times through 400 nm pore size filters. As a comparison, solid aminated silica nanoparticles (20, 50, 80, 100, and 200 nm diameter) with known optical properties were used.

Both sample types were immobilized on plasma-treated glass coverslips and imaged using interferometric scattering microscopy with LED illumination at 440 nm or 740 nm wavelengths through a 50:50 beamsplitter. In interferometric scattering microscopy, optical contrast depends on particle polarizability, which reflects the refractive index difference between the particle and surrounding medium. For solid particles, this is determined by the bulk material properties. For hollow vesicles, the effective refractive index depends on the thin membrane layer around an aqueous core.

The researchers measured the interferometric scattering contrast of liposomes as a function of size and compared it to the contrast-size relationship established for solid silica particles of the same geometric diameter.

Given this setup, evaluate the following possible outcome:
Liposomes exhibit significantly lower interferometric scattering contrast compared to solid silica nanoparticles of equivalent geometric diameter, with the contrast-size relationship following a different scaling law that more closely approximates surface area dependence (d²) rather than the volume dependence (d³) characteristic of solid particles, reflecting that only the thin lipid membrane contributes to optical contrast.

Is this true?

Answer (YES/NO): NO